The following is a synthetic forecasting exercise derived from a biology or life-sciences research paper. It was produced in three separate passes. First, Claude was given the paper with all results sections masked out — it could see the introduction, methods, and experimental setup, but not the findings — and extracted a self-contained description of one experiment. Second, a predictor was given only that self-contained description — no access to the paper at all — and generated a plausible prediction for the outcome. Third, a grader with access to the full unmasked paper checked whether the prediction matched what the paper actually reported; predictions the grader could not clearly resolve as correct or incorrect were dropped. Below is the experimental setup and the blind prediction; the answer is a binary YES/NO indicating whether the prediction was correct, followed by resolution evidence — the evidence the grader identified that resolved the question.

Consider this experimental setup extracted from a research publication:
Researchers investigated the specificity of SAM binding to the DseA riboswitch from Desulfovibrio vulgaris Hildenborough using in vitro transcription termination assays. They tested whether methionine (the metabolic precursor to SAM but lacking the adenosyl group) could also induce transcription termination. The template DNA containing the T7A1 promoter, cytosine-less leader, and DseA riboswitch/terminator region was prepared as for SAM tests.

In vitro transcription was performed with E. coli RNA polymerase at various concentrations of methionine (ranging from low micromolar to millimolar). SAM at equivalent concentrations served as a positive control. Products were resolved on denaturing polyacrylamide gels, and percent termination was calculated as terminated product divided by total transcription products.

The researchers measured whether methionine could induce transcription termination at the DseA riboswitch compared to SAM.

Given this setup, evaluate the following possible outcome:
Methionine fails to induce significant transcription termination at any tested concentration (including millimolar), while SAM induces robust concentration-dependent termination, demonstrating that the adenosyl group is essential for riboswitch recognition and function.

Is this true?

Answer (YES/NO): YES